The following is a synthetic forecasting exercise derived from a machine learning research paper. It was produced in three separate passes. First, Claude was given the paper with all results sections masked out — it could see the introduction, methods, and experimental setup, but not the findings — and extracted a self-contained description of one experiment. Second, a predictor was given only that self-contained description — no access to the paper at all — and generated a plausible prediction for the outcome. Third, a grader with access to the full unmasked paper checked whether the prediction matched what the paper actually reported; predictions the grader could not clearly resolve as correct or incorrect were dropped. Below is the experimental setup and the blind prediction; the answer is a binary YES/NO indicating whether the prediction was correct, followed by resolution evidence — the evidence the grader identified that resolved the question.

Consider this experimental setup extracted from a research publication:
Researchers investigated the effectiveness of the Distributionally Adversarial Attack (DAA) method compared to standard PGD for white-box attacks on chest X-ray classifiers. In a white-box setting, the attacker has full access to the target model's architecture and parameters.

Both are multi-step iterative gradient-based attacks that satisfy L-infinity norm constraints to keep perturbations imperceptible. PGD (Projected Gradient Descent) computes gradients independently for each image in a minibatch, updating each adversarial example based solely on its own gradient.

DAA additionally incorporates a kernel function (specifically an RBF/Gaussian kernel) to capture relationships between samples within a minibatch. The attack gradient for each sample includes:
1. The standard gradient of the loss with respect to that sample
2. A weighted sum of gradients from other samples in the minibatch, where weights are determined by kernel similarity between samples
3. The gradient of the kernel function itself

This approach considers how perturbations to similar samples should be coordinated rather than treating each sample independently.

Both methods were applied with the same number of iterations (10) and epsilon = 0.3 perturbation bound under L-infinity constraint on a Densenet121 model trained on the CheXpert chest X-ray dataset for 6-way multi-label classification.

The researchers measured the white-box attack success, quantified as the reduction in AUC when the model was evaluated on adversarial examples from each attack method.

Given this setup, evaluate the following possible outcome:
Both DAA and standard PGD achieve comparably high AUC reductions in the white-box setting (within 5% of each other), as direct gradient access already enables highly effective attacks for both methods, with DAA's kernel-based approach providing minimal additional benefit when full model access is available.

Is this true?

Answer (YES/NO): YES